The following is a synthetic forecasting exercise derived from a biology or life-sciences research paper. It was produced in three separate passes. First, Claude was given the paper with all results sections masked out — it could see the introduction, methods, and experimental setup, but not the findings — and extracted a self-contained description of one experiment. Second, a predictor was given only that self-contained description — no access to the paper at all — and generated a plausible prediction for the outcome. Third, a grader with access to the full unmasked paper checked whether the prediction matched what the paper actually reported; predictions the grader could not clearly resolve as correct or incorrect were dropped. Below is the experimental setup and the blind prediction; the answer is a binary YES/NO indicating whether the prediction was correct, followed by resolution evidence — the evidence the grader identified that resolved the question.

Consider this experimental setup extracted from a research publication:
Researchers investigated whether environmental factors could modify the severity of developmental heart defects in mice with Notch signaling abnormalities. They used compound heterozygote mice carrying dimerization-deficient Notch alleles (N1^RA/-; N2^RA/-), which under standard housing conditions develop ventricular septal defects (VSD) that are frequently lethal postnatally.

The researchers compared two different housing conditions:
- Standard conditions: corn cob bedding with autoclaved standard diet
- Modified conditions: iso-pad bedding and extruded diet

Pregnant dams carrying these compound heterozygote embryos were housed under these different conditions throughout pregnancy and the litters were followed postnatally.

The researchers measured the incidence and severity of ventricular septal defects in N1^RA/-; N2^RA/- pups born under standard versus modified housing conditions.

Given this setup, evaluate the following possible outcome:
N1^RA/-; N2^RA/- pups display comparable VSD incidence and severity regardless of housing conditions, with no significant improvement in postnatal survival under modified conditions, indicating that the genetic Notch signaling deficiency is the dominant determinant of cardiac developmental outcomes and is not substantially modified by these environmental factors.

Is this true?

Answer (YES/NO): NO